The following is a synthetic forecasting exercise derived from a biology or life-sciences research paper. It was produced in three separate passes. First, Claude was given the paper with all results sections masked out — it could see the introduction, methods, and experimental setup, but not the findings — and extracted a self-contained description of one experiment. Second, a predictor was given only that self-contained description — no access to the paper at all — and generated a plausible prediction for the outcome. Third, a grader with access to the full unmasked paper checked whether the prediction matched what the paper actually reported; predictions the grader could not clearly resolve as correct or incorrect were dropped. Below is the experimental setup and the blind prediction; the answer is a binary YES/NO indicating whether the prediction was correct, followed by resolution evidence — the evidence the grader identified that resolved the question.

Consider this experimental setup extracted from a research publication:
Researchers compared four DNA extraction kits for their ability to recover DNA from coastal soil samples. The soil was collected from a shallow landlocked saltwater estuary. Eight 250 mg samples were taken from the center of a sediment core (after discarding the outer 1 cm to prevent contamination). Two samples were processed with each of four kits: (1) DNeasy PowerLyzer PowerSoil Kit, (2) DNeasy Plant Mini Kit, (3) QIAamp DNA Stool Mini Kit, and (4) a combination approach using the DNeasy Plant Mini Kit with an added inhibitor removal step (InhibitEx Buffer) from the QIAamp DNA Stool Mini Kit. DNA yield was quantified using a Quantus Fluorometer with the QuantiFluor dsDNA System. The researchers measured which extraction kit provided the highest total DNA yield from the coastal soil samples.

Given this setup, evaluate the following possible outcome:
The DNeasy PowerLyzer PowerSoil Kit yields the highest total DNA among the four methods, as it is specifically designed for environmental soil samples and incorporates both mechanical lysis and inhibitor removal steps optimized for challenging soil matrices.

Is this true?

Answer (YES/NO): YES